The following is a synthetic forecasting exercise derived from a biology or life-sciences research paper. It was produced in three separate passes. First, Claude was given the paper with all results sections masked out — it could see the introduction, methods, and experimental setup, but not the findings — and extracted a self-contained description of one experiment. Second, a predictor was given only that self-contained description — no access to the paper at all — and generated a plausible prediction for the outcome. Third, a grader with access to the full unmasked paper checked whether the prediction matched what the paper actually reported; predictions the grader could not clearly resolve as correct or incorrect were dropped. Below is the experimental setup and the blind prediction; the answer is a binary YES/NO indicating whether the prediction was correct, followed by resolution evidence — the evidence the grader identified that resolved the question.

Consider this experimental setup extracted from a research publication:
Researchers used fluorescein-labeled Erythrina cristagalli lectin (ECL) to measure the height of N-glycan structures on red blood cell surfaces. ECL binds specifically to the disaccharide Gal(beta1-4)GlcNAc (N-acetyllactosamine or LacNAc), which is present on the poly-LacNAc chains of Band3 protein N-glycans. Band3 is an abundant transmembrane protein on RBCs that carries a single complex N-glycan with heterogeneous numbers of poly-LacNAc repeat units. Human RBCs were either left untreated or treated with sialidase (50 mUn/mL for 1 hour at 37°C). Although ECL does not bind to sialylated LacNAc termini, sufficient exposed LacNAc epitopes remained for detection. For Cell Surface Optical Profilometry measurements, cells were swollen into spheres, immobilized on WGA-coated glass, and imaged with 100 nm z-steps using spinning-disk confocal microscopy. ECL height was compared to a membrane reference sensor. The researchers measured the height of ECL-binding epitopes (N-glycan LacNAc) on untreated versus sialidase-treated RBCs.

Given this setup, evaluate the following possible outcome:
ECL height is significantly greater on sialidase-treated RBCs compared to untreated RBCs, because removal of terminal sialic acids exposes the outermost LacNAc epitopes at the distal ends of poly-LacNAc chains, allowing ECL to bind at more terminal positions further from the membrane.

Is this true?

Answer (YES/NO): NO